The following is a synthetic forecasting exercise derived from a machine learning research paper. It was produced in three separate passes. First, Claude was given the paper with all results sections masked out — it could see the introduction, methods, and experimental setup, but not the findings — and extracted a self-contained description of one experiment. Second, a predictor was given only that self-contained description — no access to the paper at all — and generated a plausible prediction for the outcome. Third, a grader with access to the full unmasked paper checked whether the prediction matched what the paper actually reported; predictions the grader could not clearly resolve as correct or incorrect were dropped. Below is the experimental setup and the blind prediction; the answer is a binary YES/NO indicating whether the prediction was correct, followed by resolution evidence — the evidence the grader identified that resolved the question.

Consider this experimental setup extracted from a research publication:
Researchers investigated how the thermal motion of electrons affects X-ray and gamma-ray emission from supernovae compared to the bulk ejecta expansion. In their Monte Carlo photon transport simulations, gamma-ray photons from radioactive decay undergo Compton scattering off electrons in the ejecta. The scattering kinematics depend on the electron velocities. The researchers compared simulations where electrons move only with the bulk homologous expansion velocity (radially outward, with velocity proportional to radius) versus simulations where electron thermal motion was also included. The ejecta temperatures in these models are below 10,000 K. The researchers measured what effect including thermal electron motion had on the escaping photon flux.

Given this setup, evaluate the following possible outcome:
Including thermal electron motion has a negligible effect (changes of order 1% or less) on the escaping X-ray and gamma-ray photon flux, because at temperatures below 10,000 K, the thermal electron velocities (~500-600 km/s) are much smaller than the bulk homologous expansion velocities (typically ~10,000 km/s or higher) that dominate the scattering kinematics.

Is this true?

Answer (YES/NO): YES